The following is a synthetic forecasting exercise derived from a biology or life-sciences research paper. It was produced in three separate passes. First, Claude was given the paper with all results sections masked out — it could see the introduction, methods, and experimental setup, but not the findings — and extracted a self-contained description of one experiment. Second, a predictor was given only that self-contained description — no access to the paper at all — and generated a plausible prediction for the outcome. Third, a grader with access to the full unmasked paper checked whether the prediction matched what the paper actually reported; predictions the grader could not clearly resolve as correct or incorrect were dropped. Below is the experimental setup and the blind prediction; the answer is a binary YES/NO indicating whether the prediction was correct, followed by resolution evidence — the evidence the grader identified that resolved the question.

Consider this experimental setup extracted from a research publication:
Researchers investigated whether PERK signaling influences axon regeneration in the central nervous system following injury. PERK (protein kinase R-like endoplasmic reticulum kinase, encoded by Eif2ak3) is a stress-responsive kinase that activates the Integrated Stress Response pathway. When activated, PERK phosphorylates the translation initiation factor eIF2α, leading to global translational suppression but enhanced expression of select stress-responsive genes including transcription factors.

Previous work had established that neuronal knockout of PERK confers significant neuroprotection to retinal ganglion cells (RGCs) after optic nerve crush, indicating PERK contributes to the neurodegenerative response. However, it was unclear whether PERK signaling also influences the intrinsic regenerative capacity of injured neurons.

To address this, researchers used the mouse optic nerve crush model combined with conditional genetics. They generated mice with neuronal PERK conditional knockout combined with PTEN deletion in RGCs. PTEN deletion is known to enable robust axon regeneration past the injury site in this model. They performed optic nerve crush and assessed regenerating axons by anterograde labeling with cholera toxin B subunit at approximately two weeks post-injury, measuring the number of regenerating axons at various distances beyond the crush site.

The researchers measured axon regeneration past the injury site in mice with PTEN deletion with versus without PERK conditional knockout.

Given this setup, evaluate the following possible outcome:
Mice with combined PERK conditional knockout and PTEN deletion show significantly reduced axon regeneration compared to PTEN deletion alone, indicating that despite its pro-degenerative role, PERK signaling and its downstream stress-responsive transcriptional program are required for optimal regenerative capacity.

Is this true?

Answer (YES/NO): YES